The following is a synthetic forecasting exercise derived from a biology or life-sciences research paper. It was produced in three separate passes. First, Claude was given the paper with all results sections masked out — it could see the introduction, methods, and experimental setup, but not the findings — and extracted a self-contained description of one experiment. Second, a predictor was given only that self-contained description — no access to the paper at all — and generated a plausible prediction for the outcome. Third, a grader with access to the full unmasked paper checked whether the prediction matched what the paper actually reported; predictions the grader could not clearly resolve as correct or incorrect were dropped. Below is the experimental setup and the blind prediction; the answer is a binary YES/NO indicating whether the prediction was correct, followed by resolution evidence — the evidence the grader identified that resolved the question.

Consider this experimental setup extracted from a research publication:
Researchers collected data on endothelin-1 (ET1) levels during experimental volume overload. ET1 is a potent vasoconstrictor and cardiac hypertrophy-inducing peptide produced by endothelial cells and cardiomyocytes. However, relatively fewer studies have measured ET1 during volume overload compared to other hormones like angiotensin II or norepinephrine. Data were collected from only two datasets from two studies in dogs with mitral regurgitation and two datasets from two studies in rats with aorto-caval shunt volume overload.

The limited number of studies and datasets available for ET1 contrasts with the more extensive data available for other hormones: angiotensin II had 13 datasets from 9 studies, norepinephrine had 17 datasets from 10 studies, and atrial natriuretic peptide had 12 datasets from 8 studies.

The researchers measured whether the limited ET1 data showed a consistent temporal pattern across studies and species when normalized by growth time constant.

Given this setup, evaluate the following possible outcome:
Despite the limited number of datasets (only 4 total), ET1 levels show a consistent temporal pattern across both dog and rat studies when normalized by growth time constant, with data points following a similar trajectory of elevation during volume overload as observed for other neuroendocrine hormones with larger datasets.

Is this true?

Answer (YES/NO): YES